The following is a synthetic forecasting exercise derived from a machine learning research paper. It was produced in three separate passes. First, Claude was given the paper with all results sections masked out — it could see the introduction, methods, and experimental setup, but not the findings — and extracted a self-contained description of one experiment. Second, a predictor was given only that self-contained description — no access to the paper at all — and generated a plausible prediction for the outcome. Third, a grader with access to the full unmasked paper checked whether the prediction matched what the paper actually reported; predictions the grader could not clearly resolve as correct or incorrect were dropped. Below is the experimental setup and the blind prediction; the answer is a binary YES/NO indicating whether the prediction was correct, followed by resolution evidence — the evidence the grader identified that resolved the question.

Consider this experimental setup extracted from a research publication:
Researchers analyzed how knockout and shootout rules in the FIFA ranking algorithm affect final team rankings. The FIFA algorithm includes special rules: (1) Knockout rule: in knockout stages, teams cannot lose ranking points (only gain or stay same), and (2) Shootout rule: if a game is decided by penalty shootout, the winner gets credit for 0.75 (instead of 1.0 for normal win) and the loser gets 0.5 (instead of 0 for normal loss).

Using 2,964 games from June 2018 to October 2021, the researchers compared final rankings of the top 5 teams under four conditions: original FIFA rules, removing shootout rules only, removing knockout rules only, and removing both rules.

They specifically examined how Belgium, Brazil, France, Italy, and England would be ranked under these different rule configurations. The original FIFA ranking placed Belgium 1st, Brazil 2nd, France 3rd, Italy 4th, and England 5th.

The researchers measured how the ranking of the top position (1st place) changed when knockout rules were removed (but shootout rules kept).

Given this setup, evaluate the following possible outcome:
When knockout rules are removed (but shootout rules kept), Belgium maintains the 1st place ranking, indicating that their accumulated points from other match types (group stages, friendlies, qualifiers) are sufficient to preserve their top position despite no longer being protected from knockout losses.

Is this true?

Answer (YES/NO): NO